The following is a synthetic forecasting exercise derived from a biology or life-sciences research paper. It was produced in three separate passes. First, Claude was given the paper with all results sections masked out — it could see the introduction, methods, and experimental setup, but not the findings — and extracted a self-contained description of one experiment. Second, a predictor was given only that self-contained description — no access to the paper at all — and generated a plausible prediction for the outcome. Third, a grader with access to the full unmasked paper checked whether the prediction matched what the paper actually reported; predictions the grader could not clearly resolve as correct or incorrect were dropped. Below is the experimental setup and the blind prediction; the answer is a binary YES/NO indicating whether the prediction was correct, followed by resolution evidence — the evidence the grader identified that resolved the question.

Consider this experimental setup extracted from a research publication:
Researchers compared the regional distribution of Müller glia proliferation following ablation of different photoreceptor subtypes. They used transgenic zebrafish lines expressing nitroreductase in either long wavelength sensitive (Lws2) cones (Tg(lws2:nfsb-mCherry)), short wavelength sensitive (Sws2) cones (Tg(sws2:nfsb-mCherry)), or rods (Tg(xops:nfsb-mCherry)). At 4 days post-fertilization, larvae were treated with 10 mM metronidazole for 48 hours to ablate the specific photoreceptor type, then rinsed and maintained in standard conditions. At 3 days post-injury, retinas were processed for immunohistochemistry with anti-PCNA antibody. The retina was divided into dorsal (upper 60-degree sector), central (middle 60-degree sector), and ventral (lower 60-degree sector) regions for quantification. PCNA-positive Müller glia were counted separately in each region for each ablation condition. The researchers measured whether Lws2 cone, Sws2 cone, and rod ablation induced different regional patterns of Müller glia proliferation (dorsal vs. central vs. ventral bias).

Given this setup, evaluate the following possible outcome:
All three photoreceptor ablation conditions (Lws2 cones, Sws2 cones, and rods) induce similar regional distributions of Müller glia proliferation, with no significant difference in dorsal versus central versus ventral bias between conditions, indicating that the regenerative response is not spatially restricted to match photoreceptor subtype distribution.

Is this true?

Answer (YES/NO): NO